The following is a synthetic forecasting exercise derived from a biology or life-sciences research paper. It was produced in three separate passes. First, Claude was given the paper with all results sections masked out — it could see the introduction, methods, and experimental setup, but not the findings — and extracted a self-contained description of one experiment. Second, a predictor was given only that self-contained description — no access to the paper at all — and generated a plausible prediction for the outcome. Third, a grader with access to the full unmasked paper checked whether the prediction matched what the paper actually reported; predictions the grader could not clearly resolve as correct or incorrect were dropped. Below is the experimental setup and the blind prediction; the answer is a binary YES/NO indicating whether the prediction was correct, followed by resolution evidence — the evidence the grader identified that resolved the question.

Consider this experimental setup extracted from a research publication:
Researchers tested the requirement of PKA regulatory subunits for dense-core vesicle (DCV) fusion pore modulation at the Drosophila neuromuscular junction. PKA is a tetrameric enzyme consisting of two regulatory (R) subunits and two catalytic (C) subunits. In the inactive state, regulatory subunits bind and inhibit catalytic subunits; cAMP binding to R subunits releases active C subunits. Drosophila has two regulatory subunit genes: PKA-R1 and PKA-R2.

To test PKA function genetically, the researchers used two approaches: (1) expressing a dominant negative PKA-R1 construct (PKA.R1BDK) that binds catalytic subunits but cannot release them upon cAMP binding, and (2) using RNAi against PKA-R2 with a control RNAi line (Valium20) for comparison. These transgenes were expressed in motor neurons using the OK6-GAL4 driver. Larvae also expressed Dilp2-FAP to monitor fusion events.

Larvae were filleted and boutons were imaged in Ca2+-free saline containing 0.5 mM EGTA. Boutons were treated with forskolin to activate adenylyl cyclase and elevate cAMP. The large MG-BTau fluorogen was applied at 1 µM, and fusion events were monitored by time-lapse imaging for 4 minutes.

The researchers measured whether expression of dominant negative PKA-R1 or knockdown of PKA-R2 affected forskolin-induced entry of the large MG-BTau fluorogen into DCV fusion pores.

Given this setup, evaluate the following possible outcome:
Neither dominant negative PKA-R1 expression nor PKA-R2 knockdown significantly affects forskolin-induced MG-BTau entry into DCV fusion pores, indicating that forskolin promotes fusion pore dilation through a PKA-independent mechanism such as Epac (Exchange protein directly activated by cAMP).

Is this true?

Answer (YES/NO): NO